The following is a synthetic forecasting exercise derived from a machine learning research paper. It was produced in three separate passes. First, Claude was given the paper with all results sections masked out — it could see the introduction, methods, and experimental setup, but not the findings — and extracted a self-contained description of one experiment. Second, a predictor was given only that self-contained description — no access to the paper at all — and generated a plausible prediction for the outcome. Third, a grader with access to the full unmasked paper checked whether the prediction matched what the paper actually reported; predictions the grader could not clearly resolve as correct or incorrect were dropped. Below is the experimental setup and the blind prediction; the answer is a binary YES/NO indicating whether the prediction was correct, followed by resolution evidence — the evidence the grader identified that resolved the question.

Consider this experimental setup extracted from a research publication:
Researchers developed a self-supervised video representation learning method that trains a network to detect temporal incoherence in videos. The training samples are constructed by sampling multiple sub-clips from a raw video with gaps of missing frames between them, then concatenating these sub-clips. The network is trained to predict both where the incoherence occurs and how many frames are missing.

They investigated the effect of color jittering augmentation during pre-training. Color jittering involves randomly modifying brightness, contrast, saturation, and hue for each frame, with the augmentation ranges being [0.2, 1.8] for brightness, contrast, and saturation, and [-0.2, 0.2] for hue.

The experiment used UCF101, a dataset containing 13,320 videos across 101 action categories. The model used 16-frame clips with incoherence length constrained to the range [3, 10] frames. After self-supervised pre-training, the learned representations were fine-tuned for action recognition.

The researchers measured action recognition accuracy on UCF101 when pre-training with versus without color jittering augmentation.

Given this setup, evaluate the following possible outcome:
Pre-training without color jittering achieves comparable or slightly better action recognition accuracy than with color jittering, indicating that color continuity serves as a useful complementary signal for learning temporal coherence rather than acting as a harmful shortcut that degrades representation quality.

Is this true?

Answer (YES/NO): NO